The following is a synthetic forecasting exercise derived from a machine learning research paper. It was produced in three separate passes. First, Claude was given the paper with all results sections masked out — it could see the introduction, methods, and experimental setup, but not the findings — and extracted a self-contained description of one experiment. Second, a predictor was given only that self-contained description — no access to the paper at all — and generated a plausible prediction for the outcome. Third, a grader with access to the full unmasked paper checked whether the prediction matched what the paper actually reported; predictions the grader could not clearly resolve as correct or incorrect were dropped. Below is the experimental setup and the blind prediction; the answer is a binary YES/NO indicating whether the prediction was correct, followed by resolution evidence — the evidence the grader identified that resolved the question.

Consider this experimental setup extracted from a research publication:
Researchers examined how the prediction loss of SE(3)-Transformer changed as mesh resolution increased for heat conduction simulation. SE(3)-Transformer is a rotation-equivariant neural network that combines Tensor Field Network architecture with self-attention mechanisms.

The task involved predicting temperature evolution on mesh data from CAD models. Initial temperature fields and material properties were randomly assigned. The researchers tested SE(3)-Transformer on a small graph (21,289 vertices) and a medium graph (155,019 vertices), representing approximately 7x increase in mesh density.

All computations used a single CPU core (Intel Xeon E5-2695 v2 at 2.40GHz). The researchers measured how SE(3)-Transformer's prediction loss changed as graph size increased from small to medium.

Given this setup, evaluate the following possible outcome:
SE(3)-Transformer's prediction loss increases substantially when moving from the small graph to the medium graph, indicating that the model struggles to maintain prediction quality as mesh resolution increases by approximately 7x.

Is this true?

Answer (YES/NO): NO